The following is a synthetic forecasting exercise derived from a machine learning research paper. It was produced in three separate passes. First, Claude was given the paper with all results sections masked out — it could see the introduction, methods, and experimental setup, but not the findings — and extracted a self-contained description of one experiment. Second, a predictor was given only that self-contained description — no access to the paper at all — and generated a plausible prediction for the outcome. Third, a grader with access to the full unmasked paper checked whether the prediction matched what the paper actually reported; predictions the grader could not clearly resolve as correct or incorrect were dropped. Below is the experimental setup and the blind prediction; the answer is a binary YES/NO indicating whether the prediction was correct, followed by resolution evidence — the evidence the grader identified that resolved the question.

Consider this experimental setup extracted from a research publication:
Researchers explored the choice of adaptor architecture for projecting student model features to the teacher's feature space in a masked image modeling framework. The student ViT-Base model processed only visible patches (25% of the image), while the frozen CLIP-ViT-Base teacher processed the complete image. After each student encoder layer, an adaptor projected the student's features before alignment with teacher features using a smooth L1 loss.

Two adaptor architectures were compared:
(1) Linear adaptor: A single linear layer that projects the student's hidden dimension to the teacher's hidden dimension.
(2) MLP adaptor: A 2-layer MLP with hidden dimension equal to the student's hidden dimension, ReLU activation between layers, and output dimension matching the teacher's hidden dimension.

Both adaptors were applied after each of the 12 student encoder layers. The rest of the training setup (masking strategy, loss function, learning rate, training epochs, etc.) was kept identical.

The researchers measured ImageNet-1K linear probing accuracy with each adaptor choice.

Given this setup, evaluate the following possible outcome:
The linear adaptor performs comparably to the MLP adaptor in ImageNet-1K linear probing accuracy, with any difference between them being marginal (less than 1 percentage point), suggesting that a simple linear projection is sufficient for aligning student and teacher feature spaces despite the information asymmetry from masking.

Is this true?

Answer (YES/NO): YES